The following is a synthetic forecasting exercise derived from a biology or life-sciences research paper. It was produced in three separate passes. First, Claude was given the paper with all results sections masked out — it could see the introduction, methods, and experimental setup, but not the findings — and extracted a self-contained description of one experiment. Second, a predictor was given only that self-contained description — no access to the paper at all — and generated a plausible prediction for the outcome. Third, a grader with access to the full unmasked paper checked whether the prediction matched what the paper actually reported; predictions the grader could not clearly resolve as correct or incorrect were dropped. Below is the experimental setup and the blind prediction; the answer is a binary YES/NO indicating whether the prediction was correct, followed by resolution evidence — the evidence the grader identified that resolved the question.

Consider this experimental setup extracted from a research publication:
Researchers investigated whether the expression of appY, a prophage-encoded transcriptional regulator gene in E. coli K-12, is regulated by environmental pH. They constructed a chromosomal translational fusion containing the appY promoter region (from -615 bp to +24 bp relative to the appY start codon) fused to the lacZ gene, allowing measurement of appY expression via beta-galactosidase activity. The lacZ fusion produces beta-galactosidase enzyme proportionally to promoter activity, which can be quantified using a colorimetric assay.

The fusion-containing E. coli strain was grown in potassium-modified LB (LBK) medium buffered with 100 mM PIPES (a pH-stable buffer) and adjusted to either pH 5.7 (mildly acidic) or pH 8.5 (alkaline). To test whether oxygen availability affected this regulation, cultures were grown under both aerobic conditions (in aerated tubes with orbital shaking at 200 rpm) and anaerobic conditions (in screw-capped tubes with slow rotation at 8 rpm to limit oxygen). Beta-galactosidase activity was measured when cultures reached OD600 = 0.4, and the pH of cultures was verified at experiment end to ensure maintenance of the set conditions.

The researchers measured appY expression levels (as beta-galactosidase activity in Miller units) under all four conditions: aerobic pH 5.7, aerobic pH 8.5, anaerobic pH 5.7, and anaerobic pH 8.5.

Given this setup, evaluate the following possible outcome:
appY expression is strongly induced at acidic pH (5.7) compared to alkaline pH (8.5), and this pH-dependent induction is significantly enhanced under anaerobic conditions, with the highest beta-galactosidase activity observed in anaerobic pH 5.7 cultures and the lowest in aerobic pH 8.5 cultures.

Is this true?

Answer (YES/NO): NO